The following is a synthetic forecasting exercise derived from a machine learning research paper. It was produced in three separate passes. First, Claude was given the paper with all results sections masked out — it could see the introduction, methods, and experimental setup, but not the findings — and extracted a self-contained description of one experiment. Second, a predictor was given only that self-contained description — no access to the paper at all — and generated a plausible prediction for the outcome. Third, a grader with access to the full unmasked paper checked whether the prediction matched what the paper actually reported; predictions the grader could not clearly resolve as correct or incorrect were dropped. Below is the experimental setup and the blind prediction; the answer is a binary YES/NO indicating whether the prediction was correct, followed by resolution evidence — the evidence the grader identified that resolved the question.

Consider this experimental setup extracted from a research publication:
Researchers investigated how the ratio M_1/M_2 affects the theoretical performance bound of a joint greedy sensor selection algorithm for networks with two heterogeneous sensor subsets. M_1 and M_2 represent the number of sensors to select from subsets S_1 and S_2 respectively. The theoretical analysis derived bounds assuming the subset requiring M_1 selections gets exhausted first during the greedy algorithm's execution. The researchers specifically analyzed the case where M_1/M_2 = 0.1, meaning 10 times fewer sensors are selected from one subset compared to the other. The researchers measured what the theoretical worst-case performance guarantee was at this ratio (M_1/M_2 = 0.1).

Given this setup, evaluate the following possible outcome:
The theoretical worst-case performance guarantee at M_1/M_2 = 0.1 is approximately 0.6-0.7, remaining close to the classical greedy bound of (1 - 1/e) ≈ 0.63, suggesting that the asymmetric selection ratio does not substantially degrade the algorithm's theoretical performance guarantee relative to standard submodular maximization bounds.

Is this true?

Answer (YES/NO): NO